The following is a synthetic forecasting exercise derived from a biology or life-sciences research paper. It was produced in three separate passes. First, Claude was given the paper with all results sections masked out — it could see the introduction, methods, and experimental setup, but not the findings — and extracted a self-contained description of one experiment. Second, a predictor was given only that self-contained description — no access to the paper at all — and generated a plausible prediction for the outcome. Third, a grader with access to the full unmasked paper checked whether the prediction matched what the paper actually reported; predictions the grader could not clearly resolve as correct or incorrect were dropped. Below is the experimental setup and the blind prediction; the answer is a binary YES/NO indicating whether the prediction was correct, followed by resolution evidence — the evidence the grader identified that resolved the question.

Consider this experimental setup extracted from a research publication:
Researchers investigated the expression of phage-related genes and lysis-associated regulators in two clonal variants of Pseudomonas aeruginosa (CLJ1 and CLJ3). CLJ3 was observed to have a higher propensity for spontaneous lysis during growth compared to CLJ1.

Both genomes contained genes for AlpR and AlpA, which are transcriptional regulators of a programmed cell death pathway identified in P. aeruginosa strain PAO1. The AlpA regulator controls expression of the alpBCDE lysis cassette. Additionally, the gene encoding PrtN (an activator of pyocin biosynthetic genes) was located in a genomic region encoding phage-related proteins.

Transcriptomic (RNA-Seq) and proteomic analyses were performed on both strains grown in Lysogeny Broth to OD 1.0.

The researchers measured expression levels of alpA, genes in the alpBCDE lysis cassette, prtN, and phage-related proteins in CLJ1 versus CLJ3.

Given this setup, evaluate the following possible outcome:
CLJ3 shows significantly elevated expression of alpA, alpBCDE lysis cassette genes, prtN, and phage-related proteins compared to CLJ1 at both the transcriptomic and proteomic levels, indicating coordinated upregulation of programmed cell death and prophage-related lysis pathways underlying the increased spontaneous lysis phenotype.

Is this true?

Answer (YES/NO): YES